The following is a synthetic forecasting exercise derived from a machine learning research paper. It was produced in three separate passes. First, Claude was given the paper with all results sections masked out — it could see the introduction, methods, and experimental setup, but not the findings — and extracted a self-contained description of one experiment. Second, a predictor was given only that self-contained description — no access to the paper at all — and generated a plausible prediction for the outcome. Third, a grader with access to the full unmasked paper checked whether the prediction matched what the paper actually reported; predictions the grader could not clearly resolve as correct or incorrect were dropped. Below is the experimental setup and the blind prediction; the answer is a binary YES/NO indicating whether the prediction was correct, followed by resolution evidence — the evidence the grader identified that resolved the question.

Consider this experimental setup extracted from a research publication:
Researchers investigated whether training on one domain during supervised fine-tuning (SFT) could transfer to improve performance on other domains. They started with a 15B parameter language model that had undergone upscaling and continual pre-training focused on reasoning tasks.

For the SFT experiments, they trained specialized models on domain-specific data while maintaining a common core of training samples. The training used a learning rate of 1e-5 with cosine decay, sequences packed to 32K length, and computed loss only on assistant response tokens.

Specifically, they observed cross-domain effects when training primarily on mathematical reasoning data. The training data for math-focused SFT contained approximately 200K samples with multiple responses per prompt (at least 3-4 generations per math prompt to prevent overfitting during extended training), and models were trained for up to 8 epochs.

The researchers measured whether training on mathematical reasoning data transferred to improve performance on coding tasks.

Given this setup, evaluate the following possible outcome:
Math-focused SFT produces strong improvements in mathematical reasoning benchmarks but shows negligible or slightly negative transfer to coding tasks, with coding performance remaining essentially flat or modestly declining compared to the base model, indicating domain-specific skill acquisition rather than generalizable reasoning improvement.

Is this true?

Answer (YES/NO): NO